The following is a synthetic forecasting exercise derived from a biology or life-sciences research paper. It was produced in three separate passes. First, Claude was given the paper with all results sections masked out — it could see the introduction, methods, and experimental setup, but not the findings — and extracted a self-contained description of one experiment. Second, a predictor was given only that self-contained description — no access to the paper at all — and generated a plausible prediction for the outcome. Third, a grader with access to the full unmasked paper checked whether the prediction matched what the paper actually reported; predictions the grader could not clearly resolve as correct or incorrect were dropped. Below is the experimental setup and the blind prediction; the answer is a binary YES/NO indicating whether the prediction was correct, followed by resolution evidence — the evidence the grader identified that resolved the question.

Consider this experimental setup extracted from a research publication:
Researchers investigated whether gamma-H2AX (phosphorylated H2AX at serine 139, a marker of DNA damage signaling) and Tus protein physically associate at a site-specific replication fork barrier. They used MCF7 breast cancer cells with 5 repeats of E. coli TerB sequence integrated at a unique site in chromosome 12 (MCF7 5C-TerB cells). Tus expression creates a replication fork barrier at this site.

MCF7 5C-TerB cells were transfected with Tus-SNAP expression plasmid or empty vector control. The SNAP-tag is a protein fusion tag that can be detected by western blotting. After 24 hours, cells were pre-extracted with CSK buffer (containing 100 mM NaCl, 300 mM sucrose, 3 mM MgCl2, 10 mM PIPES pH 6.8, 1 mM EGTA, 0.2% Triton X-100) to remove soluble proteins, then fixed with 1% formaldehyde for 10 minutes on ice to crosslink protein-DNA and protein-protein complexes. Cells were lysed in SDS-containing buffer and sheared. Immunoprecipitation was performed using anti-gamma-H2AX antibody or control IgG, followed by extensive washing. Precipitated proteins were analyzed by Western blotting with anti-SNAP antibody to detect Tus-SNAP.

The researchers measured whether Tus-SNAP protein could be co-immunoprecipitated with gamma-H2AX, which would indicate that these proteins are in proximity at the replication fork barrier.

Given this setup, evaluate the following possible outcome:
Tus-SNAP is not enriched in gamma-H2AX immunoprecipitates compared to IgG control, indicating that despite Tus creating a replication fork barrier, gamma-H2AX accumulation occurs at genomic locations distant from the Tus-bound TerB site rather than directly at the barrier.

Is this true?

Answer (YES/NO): NO